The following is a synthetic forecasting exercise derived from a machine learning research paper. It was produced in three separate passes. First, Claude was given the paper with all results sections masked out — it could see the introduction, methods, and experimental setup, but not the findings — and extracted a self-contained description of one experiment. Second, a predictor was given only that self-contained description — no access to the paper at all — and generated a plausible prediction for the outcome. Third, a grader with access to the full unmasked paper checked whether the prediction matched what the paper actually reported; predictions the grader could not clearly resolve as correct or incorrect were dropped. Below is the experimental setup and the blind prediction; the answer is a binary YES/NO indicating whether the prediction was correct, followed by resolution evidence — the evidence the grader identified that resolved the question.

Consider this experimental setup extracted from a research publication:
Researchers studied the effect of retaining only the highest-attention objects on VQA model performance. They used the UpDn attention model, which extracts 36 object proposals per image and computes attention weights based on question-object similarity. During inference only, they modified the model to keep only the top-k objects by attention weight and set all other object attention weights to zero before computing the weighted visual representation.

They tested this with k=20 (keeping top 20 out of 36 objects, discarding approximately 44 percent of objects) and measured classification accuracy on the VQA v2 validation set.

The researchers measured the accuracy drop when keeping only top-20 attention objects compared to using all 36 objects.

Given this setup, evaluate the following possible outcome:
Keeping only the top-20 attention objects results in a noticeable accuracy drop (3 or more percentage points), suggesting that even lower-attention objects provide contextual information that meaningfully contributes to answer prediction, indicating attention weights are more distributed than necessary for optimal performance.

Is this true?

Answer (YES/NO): NO